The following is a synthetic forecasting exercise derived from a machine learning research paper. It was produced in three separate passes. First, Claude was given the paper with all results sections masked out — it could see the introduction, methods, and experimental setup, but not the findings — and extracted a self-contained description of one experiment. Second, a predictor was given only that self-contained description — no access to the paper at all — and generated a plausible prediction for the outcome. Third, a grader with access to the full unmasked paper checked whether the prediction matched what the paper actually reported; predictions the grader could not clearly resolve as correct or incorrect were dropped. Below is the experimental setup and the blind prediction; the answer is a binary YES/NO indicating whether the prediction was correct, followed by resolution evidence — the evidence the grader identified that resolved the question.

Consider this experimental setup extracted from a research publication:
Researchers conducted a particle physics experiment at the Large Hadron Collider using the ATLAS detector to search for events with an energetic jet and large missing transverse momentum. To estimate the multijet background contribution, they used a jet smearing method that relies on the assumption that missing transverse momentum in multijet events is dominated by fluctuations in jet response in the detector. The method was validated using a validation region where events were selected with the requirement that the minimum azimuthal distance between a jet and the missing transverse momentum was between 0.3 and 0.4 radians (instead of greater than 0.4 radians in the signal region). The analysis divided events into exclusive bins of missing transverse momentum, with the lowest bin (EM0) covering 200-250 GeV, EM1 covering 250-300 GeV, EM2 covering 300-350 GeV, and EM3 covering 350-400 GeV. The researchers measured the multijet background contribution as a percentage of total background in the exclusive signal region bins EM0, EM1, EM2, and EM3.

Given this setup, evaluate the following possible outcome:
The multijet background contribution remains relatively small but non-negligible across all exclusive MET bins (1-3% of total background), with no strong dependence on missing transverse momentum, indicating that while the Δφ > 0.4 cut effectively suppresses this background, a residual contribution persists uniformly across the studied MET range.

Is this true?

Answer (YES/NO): NO